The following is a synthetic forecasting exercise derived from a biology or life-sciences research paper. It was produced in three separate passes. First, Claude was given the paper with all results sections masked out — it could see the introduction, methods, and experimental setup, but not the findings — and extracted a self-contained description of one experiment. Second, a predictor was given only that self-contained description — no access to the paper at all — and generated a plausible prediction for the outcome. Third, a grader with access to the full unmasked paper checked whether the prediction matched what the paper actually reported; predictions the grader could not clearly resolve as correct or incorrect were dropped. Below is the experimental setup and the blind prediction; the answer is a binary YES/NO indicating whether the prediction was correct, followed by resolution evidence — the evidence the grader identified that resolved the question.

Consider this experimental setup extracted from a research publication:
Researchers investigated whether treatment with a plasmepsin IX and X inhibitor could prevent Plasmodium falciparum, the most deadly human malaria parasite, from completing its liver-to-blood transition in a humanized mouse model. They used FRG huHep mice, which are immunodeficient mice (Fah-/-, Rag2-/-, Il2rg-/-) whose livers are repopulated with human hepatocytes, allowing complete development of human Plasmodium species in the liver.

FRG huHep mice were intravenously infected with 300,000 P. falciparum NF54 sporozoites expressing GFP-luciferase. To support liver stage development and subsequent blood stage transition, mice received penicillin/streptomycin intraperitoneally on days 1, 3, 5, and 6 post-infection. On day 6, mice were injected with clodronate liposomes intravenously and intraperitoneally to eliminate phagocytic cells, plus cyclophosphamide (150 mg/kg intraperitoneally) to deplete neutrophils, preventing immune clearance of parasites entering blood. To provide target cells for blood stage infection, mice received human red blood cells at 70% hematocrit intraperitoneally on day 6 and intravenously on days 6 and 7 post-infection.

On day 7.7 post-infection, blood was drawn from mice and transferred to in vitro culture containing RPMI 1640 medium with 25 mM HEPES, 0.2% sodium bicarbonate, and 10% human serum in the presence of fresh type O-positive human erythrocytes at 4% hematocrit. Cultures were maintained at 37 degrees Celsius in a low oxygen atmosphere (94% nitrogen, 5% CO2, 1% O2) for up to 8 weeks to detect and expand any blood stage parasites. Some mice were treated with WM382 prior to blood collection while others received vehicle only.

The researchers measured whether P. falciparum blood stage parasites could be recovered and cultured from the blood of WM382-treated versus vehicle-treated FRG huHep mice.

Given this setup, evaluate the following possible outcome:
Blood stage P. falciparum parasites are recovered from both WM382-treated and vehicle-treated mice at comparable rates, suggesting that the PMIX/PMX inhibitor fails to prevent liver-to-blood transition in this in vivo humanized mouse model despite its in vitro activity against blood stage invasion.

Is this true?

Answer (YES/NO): NO